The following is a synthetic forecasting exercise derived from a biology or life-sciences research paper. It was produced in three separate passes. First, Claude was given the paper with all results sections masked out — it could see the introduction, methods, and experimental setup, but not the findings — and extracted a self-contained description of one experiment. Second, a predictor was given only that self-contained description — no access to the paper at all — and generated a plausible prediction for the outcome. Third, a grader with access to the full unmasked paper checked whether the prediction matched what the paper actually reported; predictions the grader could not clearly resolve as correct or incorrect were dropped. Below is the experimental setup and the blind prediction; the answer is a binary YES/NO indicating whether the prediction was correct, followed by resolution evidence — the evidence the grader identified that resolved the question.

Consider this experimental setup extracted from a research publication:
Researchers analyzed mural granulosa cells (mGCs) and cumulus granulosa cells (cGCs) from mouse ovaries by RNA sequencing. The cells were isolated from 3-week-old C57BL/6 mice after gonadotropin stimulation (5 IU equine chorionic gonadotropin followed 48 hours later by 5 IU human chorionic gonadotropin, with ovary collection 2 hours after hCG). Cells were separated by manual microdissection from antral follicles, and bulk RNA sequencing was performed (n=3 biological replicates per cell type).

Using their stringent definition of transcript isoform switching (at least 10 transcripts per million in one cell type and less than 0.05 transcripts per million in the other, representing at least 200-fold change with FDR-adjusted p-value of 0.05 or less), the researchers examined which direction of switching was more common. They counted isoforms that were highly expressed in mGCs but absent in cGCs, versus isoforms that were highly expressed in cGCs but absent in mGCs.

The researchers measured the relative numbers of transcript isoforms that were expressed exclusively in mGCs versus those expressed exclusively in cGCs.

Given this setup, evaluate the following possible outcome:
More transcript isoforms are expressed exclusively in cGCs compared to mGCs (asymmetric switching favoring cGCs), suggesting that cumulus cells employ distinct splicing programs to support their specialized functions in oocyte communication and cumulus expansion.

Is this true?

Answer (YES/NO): NO